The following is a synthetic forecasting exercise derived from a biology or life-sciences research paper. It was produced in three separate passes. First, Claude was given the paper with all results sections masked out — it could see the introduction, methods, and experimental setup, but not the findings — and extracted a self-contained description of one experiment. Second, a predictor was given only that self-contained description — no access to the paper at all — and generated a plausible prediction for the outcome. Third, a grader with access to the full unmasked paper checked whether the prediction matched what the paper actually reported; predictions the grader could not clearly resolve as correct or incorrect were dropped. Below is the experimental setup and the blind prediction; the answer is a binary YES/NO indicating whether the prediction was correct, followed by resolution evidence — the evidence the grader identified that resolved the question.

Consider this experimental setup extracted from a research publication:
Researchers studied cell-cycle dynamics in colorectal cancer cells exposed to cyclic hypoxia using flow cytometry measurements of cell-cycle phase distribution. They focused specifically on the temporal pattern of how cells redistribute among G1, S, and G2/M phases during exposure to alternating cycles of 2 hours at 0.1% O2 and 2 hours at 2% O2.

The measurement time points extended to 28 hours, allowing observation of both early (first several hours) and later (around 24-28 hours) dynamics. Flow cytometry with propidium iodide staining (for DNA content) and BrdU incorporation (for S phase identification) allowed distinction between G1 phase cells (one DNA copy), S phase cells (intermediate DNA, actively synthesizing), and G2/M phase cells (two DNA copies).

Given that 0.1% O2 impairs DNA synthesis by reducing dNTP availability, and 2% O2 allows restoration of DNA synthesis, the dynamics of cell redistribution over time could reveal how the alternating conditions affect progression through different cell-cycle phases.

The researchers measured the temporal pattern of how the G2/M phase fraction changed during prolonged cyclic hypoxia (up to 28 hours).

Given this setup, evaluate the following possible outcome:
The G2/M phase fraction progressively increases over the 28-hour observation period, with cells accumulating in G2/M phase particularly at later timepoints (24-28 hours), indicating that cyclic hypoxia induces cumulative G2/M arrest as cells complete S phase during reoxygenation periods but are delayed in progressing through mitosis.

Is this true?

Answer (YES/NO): NO